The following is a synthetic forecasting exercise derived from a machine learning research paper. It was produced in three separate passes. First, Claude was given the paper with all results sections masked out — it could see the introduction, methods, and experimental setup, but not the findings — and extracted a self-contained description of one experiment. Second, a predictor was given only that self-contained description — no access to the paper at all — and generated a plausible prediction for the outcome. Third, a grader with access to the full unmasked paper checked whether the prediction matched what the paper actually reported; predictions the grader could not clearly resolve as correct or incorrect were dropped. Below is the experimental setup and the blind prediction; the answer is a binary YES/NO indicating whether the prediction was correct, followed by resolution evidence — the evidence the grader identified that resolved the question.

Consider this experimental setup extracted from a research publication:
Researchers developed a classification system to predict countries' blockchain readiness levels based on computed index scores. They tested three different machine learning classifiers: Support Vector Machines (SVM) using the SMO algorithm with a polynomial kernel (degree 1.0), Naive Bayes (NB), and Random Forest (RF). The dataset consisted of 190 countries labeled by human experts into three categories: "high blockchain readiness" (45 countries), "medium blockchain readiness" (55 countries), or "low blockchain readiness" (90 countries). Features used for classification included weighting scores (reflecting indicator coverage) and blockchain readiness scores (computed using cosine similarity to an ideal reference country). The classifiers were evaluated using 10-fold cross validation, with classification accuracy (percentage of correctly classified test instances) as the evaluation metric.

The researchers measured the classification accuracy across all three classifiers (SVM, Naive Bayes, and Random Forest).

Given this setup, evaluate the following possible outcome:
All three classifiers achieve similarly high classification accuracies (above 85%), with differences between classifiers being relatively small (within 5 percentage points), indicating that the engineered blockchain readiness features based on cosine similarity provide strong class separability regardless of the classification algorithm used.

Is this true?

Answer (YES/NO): NO